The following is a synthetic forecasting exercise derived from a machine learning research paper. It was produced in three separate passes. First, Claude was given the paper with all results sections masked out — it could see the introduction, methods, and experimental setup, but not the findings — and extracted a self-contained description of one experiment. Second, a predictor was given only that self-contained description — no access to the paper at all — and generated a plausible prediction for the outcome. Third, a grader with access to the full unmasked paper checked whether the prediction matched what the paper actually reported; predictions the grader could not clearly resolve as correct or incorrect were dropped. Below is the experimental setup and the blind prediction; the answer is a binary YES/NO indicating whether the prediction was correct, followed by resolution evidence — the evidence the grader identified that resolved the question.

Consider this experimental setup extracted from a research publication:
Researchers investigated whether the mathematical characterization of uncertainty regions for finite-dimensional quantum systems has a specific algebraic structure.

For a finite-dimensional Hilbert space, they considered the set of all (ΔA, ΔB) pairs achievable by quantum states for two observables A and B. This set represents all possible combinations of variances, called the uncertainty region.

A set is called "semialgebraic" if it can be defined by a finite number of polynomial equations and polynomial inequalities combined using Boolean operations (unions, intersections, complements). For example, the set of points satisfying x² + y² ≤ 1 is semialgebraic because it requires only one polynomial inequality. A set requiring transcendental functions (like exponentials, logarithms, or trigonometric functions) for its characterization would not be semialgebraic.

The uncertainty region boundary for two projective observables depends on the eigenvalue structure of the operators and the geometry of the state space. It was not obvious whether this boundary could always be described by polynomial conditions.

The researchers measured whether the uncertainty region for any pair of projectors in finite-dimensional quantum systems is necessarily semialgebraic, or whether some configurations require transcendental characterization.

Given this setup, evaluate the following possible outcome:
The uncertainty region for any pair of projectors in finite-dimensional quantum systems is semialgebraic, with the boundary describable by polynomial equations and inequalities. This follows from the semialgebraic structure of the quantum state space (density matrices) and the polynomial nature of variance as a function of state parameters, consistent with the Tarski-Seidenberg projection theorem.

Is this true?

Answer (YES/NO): YES